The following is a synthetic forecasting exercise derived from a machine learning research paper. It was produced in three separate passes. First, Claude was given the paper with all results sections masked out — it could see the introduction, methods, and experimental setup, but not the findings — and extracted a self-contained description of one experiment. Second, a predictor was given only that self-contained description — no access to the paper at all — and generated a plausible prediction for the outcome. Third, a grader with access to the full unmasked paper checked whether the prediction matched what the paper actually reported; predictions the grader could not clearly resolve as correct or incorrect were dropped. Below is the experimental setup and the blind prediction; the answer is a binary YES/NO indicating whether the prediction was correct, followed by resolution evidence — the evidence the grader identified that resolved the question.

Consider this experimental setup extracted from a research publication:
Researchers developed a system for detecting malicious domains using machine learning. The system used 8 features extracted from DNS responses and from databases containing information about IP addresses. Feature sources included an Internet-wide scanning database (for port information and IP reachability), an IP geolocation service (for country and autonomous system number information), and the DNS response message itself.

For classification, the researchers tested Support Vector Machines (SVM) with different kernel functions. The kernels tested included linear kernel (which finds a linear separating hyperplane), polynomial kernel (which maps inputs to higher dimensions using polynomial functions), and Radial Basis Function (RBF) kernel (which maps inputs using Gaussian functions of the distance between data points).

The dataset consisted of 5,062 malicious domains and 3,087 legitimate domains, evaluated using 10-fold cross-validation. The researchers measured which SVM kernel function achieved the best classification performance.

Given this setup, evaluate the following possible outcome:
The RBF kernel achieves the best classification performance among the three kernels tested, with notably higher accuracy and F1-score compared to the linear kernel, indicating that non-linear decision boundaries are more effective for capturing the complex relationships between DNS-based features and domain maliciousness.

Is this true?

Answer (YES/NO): YES